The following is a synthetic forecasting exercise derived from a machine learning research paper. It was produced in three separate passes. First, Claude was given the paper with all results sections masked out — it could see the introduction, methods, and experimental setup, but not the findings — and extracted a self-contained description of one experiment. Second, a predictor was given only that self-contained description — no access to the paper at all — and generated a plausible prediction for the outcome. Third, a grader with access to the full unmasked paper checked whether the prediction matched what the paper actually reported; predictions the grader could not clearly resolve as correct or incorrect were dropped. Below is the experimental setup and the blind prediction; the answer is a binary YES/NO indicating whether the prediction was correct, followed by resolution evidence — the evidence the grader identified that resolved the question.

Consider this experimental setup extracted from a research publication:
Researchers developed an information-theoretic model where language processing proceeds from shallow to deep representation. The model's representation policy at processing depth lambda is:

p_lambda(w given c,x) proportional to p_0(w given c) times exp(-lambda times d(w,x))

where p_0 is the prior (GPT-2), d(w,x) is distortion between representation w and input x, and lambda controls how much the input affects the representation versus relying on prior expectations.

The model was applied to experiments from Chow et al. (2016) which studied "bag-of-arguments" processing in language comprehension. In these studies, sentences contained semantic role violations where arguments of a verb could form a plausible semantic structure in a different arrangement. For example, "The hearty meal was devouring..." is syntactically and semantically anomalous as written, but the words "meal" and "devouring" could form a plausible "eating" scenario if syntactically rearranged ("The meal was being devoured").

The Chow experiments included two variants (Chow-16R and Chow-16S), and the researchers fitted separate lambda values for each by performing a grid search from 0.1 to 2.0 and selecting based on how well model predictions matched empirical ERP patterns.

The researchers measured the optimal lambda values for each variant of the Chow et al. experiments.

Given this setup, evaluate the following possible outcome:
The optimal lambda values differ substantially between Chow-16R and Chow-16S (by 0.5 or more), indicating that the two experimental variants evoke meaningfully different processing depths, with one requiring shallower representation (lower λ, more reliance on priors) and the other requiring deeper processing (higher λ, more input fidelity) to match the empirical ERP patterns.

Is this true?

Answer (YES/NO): NO